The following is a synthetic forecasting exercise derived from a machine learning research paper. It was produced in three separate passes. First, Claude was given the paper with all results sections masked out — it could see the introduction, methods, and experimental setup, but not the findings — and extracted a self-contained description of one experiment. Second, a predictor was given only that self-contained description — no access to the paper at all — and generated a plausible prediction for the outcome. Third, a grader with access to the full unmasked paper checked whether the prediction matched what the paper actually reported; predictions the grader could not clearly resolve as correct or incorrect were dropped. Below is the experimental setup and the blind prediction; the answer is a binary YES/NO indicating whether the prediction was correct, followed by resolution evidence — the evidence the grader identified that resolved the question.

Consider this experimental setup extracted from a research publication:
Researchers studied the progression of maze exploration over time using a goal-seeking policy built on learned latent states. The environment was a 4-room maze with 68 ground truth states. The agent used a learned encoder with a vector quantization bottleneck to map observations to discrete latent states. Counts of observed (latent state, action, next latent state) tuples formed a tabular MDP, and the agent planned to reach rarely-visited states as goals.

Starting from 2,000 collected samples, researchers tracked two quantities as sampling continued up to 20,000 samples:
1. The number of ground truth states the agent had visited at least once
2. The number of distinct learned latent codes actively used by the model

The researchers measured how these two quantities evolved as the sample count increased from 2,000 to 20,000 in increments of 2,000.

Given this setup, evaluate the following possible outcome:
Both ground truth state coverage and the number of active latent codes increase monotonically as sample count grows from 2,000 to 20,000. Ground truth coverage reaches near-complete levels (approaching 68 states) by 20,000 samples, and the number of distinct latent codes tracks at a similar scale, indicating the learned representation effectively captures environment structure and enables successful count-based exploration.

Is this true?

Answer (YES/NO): NO